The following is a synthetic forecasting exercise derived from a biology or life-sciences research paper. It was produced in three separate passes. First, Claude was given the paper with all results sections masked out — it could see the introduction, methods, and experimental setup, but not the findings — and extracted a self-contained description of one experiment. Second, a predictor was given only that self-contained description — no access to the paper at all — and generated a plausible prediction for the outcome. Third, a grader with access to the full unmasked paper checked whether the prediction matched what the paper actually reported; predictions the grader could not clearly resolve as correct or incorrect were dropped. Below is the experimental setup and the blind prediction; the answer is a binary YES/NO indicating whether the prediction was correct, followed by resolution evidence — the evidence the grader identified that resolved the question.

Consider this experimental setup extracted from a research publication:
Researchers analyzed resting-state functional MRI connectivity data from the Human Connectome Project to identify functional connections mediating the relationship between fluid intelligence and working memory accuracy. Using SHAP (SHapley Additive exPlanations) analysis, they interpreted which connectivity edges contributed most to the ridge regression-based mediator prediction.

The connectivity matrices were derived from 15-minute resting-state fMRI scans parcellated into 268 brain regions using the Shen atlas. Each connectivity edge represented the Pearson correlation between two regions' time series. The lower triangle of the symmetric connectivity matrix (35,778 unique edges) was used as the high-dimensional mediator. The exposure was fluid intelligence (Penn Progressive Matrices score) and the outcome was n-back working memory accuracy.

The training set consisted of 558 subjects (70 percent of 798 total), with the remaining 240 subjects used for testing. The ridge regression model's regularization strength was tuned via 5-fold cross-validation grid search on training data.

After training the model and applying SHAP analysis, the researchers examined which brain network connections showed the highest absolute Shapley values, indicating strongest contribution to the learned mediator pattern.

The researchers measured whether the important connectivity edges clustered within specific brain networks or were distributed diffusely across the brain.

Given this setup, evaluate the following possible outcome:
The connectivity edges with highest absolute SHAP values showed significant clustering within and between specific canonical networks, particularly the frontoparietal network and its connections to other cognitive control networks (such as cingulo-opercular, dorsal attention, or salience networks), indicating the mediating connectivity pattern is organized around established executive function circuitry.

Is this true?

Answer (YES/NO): NO